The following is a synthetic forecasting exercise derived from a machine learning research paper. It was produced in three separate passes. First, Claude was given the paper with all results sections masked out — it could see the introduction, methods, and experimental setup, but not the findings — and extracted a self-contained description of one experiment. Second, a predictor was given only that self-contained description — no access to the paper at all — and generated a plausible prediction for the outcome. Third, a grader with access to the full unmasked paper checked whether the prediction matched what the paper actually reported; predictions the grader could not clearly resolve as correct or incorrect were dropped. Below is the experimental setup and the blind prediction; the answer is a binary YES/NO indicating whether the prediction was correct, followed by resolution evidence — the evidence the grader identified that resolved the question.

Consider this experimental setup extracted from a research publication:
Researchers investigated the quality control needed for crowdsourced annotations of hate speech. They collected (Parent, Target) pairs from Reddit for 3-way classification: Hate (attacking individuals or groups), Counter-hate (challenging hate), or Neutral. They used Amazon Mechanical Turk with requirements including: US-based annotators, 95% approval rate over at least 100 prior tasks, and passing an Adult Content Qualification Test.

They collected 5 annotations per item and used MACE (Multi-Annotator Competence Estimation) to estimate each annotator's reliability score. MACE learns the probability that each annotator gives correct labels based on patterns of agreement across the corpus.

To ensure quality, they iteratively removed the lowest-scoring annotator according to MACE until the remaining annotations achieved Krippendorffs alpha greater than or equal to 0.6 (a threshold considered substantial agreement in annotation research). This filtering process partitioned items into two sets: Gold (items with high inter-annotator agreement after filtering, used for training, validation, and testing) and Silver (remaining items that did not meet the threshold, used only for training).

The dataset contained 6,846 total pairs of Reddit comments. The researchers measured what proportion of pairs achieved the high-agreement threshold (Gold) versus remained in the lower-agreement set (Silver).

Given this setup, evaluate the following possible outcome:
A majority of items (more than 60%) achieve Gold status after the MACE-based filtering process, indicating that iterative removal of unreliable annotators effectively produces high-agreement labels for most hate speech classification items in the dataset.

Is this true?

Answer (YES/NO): YES